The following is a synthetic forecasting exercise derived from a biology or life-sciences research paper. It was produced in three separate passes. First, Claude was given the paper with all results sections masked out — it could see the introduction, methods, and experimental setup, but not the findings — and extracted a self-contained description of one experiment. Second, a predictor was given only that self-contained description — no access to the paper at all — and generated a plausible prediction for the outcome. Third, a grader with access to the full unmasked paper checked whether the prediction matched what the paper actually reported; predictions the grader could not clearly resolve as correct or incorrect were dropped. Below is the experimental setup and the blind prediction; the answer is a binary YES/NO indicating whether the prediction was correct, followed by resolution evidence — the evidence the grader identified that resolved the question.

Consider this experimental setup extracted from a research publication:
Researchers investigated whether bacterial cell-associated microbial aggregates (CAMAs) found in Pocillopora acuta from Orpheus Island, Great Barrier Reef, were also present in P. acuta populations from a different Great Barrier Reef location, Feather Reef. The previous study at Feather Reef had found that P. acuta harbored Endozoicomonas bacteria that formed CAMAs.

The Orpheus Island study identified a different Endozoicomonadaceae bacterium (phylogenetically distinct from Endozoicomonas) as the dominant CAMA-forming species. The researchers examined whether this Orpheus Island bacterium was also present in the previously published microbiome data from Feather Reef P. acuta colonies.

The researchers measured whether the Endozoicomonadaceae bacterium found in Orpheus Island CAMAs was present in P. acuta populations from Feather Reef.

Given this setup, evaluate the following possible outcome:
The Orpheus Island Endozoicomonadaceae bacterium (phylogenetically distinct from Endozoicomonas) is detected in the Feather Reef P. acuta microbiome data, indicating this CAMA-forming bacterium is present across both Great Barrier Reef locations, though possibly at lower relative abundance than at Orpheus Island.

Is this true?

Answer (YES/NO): NO